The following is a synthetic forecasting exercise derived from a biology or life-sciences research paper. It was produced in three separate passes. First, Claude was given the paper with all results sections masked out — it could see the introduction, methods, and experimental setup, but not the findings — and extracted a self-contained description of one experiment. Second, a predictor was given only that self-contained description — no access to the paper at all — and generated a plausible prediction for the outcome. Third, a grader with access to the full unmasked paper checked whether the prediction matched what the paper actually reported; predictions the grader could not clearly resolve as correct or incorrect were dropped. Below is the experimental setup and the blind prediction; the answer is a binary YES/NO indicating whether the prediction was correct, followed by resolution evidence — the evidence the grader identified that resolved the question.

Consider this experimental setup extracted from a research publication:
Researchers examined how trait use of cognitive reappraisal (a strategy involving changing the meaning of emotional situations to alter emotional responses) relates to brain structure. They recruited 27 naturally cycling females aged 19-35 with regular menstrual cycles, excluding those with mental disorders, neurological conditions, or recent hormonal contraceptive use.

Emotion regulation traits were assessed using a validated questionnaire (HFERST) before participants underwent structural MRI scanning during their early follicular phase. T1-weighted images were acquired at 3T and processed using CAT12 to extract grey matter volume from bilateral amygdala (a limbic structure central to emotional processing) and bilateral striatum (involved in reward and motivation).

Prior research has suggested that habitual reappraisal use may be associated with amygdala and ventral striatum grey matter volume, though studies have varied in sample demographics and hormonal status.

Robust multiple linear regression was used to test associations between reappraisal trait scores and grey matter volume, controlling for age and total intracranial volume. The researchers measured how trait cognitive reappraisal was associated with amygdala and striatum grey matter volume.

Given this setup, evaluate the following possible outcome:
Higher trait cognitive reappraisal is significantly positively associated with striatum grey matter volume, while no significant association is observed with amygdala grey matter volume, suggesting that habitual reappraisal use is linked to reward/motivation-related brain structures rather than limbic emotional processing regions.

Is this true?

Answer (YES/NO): NO